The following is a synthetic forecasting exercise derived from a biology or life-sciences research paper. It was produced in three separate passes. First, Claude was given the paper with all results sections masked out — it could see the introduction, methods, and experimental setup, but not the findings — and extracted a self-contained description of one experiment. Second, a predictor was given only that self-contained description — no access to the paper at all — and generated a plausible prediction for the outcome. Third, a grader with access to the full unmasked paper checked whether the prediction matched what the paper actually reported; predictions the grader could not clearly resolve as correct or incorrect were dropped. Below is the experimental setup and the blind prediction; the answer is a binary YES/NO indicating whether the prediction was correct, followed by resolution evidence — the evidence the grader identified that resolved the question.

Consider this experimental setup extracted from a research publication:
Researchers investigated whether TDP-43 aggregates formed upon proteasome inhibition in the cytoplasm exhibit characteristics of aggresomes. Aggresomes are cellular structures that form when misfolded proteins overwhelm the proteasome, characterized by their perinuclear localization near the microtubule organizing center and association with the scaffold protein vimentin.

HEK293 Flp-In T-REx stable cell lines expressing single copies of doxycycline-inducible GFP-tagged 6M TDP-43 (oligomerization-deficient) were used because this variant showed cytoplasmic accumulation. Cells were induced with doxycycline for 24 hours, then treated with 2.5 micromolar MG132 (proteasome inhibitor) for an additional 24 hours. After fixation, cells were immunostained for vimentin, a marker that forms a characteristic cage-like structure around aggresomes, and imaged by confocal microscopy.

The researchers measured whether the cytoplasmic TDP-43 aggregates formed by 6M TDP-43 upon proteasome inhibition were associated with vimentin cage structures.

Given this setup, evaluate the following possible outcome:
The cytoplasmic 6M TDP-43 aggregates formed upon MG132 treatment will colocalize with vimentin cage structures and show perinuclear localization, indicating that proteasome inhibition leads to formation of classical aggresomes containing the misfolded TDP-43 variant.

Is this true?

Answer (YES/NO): YES